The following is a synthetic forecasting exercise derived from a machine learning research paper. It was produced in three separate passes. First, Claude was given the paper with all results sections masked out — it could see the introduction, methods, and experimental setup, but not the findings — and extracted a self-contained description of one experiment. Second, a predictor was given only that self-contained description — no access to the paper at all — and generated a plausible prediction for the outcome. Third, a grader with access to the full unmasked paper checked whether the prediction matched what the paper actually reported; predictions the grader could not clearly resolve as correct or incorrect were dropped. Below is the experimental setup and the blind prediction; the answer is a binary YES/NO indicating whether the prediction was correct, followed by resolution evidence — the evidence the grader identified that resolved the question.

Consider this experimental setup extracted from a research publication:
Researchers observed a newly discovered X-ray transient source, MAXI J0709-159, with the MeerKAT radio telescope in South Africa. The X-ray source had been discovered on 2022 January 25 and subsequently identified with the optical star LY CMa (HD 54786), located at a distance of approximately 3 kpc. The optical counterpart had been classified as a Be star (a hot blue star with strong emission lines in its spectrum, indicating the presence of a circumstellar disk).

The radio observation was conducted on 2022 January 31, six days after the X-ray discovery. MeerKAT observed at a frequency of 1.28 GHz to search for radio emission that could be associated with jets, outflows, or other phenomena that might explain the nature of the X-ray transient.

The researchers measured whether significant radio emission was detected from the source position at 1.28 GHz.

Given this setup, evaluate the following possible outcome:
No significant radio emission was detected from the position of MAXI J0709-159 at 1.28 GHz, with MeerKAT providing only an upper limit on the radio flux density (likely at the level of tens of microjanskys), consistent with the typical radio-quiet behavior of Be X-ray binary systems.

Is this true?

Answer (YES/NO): YES